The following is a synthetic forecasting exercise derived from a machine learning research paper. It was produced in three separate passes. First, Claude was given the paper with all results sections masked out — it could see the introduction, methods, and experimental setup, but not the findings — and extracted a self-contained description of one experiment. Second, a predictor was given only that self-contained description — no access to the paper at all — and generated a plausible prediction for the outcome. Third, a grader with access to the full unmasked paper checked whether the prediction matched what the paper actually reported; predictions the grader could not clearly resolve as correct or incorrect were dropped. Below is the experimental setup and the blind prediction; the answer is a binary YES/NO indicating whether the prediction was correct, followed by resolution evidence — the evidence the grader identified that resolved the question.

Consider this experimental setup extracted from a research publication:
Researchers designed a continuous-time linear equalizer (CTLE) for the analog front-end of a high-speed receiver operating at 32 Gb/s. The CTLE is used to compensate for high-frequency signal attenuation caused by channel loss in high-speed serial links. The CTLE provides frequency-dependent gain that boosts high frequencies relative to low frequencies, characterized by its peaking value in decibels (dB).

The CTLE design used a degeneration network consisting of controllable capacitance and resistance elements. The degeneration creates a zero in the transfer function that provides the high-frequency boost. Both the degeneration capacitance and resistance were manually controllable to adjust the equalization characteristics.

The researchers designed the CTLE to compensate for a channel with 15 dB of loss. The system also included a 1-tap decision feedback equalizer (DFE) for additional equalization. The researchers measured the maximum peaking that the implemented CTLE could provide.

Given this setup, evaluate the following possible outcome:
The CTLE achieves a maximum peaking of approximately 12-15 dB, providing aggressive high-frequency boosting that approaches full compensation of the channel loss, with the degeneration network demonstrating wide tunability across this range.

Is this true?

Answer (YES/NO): NO